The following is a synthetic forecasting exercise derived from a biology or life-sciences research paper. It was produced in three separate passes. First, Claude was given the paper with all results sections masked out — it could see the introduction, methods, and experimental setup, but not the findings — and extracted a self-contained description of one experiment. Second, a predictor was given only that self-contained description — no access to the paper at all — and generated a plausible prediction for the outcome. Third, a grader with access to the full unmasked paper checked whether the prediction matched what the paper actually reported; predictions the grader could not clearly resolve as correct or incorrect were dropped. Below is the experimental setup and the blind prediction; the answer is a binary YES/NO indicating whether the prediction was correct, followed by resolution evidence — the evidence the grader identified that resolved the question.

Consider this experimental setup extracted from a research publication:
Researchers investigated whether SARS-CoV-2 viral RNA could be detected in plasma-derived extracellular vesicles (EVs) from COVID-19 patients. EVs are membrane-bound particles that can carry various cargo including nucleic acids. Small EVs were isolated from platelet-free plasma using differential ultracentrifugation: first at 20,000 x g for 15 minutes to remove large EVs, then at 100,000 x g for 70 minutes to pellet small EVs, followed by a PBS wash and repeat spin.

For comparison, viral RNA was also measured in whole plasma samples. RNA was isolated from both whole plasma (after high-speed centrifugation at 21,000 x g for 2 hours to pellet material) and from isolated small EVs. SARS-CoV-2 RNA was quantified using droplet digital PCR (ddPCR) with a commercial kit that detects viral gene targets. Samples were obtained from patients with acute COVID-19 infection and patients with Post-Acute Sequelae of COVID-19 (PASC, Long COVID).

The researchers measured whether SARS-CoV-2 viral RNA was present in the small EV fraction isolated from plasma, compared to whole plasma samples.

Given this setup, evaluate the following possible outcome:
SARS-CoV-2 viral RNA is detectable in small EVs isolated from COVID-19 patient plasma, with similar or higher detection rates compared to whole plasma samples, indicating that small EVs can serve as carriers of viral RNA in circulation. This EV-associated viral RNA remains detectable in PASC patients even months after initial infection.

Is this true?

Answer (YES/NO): NO